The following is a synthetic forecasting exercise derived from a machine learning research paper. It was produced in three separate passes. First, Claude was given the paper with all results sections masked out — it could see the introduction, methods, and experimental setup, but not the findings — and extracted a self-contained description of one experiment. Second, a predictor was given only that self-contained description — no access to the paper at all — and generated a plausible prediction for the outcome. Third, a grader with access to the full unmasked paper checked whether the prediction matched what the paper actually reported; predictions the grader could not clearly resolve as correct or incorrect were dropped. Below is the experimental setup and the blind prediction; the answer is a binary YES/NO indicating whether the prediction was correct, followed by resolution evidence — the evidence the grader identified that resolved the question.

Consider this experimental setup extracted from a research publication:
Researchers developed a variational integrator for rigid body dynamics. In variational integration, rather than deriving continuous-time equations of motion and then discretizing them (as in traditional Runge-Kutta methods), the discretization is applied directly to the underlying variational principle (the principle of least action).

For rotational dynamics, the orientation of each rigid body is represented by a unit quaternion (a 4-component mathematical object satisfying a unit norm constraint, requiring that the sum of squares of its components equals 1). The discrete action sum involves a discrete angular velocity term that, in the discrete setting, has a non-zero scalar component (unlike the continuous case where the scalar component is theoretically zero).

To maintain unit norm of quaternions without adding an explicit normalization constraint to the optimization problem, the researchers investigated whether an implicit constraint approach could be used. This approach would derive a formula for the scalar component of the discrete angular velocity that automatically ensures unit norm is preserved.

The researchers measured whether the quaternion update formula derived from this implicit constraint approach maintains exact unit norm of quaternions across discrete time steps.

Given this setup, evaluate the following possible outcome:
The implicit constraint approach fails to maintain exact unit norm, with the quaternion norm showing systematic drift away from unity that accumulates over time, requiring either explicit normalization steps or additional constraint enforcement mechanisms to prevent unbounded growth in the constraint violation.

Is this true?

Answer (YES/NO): NO